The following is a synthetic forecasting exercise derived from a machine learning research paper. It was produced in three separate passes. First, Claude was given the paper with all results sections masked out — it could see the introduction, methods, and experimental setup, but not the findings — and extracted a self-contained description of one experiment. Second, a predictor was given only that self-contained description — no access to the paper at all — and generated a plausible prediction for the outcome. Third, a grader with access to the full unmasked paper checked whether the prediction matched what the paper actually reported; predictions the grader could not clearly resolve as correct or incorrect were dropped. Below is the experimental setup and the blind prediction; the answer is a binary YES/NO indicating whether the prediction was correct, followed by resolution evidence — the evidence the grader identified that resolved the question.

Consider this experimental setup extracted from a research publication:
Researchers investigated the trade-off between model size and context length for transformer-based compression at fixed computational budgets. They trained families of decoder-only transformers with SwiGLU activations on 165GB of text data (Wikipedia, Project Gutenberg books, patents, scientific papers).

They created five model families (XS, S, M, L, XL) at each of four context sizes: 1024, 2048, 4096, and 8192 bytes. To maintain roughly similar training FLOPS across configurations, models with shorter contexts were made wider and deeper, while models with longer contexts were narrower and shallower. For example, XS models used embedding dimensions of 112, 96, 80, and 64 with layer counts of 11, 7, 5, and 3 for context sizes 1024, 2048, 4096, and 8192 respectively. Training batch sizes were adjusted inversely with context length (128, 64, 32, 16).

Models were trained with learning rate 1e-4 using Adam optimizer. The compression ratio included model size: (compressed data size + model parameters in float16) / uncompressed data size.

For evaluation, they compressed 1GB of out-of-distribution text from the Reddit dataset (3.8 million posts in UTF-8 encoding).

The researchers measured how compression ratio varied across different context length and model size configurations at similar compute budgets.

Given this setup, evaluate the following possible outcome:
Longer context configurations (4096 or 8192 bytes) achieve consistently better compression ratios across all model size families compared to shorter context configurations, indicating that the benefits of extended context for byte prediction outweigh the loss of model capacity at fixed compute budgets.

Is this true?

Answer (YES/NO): NO